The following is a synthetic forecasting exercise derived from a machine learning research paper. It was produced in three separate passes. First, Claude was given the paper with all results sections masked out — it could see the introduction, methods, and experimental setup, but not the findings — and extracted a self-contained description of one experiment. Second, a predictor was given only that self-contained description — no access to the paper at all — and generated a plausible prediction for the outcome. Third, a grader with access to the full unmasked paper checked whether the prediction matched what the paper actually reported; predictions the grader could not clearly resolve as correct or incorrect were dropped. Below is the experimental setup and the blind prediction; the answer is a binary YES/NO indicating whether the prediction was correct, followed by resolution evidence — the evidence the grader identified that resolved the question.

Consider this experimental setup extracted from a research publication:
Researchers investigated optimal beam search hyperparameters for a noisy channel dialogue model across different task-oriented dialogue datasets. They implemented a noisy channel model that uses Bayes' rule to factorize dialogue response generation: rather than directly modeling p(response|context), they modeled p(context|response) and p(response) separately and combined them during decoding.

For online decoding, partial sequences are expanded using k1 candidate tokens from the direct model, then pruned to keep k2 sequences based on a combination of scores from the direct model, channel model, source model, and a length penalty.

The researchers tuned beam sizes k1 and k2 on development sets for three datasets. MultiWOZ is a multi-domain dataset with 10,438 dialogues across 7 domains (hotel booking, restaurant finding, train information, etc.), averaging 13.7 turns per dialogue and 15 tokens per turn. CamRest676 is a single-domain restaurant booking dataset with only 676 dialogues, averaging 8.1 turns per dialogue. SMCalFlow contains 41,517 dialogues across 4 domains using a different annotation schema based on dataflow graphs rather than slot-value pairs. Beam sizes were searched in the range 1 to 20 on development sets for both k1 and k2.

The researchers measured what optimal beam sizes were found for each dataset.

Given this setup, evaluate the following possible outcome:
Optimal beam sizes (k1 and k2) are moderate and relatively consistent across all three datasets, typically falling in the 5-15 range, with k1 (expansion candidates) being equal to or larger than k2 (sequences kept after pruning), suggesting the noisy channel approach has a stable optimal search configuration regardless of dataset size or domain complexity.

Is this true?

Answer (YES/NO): NO